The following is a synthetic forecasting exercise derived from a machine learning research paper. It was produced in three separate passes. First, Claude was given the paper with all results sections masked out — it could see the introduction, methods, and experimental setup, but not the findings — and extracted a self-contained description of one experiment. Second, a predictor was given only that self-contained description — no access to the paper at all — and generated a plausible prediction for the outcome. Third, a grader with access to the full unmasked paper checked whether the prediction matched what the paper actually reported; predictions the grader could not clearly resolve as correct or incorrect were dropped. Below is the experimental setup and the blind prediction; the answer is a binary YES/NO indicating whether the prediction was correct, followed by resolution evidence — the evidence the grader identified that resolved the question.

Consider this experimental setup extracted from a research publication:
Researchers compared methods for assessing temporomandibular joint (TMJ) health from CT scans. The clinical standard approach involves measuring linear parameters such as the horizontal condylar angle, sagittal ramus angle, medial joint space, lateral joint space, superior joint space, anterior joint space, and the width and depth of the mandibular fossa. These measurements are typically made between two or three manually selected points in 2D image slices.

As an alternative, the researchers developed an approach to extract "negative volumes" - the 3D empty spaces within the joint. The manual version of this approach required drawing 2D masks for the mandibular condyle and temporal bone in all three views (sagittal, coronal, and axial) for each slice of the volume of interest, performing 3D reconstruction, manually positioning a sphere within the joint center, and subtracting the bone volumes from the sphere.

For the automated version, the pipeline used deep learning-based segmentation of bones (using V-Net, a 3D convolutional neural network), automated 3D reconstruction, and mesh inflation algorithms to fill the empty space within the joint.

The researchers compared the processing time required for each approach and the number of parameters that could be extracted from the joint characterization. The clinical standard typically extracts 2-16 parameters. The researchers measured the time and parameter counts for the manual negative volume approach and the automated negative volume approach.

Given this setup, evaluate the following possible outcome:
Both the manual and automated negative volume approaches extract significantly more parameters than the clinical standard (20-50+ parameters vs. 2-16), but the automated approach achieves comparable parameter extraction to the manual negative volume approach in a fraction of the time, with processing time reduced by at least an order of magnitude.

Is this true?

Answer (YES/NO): NO